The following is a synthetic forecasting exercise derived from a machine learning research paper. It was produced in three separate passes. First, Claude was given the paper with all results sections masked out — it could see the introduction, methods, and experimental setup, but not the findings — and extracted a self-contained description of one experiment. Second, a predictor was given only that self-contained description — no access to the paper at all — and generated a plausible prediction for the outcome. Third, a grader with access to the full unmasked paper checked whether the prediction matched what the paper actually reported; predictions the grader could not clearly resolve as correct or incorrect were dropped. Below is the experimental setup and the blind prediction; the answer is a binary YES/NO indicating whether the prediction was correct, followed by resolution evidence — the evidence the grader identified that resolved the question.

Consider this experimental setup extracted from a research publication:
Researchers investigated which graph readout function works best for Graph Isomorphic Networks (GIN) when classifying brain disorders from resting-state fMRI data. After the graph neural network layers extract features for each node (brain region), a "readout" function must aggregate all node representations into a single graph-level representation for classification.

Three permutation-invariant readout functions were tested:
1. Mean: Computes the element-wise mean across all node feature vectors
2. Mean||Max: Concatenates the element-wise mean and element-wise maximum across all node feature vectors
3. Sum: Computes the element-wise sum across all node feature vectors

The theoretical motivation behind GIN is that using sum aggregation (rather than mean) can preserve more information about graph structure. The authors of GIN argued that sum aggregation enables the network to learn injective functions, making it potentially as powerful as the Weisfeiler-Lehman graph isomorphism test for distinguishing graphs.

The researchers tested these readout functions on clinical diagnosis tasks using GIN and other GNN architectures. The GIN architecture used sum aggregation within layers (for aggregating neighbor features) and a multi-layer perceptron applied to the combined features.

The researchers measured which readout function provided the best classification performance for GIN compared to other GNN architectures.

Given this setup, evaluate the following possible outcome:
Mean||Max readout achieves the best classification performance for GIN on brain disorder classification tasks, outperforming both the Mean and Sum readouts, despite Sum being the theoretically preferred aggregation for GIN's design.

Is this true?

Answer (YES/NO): NO